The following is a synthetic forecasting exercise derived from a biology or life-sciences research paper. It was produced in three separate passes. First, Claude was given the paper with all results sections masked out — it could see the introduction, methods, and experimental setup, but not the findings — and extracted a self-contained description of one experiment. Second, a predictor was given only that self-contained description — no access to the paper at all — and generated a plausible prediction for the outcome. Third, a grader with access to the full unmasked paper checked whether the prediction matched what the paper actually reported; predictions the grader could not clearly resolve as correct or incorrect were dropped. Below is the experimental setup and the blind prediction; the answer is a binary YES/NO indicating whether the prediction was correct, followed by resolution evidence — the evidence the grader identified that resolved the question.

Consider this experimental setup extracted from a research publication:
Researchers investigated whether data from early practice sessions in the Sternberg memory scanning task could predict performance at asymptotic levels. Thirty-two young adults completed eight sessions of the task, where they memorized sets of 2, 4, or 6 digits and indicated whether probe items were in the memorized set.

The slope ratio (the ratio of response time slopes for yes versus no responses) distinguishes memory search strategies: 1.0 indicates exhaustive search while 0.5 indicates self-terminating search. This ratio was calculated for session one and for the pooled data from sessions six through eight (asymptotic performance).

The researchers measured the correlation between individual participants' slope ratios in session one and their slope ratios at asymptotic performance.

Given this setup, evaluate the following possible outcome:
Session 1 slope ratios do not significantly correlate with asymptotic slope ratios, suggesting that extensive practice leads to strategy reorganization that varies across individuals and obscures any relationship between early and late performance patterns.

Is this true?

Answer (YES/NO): YES